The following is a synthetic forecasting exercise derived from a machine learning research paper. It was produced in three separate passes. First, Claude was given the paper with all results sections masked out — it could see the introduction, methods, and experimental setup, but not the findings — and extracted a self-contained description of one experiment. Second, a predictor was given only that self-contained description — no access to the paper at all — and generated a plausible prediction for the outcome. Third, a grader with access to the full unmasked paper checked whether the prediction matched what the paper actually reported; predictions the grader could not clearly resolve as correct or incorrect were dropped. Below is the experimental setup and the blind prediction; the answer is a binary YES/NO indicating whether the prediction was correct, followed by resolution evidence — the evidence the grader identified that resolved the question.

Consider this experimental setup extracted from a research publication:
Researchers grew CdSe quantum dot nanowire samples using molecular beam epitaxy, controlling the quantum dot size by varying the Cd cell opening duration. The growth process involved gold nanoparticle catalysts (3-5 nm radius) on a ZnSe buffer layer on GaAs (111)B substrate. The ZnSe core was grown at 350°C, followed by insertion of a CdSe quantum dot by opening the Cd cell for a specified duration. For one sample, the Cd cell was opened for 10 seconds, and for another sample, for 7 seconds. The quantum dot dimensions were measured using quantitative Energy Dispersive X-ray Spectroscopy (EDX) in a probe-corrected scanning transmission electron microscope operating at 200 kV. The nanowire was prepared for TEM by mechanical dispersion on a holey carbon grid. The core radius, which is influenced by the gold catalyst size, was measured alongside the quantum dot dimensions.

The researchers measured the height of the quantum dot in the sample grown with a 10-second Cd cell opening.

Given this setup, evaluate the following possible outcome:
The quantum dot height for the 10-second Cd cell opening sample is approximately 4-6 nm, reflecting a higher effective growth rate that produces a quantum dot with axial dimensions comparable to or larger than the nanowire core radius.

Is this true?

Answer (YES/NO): YES